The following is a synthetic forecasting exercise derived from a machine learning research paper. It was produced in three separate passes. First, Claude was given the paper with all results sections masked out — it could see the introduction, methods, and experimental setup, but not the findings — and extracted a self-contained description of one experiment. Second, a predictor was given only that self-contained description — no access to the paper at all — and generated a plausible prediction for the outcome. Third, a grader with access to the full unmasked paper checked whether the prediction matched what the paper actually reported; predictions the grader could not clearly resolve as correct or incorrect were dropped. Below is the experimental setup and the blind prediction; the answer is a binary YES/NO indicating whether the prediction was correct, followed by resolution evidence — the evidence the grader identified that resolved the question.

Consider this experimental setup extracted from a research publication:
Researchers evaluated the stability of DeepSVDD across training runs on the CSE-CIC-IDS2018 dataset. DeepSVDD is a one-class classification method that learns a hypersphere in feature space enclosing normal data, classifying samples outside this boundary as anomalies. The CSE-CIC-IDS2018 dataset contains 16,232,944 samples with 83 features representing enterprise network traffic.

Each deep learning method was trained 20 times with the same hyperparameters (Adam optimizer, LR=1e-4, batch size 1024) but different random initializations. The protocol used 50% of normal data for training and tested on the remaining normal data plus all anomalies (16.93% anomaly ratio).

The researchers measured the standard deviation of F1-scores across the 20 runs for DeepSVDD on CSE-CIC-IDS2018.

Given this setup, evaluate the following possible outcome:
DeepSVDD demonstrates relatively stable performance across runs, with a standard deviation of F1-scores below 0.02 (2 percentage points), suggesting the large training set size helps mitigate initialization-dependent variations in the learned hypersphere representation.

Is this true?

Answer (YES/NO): NO